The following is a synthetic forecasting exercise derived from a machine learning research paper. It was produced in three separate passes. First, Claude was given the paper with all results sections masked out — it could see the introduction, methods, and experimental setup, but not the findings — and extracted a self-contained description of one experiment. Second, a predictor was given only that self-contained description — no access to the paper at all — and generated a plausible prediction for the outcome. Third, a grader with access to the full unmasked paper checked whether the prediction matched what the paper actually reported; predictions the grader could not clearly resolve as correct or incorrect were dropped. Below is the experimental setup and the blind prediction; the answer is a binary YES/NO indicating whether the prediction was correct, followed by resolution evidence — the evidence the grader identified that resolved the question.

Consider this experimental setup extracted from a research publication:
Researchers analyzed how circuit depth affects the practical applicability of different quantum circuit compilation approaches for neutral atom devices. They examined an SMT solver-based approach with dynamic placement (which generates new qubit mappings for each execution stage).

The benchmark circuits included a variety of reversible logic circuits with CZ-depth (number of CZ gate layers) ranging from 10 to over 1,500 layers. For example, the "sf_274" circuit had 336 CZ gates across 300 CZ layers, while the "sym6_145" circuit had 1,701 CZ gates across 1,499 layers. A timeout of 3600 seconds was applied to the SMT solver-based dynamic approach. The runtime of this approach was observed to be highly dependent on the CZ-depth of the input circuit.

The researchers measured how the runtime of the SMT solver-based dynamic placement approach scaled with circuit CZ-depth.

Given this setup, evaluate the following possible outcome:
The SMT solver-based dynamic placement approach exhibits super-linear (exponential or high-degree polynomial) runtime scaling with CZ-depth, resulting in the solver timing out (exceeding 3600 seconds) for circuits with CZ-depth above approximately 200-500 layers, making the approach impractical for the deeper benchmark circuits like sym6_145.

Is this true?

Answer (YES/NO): NO